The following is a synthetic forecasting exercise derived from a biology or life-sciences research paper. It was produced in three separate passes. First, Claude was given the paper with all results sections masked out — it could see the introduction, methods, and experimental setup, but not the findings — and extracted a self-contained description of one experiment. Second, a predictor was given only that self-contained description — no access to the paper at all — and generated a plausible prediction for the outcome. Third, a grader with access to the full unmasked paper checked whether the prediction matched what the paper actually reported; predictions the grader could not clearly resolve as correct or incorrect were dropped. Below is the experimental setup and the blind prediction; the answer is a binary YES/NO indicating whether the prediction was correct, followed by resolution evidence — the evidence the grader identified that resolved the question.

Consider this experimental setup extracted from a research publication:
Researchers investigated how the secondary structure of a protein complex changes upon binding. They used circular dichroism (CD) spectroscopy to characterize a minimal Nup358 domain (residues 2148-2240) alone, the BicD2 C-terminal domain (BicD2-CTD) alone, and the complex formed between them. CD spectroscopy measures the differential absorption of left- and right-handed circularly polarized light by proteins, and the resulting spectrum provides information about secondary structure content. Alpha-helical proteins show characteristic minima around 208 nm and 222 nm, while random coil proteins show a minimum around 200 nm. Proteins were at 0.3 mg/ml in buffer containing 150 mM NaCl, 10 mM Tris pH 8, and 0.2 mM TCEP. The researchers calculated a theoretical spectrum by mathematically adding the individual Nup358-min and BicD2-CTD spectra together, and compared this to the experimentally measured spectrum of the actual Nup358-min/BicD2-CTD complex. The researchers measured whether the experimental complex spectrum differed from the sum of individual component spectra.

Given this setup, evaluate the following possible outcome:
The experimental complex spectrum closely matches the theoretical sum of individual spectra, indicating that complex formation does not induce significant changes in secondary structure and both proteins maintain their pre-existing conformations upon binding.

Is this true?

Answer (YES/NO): NO